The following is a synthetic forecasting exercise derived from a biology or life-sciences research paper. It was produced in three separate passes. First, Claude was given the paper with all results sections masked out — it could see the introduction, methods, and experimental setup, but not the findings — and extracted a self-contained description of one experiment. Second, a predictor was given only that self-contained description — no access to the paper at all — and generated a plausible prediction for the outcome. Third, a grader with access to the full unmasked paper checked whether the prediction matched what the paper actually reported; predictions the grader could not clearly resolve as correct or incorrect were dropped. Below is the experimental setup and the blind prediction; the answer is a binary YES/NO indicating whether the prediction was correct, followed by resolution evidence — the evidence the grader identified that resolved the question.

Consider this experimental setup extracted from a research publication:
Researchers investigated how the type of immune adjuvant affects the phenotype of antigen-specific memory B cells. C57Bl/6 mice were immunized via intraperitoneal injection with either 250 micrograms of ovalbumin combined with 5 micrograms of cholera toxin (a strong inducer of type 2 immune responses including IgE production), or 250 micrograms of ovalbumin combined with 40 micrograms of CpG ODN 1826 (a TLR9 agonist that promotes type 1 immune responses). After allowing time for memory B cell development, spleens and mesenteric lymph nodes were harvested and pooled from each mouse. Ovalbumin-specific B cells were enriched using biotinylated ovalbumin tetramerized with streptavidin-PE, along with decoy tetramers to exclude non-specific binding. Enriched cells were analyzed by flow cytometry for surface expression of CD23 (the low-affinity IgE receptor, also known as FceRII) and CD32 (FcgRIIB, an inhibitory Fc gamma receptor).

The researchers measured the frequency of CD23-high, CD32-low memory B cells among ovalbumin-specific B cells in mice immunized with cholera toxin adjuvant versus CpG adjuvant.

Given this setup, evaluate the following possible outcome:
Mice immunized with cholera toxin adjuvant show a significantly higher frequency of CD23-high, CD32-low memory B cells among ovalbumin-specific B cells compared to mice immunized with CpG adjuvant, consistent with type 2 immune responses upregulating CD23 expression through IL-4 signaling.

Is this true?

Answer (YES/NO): YES